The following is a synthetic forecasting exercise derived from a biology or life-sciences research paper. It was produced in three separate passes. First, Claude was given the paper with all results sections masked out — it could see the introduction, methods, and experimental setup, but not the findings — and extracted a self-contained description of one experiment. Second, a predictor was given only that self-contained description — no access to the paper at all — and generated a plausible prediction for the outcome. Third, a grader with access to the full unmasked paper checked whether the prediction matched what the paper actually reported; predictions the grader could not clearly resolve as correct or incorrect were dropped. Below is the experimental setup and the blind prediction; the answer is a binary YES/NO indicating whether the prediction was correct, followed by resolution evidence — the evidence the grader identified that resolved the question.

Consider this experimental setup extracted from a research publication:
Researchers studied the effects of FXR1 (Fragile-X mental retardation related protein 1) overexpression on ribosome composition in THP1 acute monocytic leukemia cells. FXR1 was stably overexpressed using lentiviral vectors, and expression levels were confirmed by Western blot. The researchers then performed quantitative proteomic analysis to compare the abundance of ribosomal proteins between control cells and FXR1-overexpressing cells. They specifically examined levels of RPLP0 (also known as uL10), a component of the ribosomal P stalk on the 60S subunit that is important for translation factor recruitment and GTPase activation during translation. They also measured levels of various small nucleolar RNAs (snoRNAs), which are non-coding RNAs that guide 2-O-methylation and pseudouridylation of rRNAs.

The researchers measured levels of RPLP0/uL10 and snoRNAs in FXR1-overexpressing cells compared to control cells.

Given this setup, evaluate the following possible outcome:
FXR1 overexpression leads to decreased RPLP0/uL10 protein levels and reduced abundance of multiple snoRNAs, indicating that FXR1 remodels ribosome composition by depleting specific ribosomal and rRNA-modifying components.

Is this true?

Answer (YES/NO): NO